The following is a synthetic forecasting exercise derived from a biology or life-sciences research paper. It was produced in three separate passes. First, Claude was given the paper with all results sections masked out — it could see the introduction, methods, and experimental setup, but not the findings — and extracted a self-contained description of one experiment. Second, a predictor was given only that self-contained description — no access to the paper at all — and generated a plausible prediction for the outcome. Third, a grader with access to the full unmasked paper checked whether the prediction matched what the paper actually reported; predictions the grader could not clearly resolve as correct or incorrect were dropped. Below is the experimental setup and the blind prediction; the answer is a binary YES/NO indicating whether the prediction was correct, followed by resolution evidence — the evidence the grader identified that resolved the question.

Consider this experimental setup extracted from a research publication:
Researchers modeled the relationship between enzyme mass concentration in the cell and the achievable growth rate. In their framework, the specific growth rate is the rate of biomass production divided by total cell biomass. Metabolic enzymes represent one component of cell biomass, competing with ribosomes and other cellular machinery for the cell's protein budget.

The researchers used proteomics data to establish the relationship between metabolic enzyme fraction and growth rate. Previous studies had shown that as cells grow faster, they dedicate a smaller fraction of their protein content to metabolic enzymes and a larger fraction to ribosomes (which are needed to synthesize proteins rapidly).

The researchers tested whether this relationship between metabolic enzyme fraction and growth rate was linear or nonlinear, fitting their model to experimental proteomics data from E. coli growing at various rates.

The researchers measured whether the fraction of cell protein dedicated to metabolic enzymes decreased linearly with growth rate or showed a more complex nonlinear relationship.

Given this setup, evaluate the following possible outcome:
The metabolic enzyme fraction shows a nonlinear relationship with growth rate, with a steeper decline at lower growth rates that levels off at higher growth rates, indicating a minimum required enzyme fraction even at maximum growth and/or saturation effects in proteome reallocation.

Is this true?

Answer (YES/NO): NO